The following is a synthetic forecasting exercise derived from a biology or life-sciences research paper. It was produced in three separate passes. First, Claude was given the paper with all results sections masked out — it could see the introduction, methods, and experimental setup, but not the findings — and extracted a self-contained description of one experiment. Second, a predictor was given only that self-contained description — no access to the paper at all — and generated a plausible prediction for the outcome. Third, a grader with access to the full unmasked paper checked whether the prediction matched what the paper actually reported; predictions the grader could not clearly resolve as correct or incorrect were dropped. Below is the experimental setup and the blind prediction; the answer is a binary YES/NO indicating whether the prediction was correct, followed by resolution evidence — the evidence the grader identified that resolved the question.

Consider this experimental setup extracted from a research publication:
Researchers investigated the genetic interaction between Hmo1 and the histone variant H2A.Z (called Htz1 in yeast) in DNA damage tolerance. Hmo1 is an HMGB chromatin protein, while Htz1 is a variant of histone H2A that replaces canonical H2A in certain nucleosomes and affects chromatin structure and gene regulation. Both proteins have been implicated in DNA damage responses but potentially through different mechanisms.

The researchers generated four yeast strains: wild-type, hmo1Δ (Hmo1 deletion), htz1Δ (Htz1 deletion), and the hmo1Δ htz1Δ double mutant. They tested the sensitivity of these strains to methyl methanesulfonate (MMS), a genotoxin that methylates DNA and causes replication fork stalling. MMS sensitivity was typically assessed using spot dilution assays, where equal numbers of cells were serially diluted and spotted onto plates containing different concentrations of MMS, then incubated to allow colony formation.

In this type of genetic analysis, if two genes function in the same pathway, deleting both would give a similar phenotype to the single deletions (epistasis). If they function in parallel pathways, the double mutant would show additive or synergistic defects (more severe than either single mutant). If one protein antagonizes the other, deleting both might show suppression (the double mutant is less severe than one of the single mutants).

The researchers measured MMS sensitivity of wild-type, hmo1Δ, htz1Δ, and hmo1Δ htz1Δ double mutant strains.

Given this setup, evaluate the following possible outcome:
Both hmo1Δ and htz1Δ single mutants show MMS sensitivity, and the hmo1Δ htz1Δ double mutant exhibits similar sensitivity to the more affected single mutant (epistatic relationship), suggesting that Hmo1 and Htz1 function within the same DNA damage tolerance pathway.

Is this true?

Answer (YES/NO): NO